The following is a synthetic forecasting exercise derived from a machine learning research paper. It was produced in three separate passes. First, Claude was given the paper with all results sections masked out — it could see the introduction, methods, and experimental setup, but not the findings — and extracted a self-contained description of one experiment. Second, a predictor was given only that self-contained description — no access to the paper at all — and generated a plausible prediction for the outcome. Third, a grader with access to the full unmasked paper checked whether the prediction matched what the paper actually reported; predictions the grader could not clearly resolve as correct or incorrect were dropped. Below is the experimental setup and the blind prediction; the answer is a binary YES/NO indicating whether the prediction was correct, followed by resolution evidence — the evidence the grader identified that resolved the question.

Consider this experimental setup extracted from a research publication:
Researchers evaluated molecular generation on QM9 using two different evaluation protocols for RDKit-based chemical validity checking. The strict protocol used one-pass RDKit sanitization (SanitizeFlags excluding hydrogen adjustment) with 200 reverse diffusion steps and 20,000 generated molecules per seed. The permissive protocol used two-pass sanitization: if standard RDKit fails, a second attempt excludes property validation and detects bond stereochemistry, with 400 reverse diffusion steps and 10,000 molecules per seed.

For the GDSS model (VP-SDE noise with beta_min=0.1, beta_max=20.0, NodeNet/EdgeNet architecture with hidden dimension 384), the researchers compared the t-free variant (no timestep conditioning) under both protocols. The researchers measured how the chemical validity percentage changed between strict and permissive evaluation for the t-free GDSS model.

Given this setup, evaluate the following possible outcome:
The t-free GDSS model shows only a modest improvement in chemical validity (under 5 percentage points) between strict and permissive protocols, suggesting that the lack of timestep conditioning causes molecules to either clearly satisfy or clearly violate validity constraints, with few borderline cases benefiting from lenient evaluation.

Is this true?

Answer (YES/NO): NO